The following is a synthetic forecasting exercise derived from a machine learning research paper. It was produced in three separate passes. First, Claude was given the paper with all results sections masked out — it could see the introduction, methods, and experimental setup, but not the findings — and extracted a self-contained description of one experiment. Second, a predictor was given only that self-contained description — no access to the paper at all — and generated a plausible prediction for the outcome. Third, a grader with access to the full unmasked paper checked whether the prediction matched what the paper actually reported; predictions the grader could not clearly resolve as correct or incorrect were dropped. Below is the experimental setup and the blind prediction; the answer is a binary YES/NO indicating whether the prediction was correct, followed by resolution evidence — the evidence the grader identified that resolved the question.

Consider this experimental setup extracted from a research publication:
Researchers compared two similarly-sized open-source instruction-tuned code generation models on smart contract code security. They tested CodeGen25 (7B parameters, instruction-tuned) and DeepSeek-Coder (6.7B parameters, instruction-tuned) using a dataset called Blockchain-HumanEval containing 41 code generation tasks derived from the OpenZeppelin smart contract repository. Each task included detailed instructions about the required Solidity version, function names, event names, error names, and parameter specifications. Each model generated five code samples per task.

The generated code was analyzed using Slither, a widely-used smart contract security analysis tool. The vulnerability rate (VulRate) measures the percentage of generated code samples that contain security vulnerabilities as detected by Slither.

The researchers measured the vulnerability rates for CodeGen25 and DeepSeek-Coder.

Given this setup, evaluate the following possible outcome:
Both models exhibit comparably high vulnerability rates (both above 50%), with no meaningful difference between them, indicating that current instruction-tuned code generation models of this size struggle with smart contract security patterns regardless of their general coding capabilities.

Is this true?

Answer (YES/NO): YES